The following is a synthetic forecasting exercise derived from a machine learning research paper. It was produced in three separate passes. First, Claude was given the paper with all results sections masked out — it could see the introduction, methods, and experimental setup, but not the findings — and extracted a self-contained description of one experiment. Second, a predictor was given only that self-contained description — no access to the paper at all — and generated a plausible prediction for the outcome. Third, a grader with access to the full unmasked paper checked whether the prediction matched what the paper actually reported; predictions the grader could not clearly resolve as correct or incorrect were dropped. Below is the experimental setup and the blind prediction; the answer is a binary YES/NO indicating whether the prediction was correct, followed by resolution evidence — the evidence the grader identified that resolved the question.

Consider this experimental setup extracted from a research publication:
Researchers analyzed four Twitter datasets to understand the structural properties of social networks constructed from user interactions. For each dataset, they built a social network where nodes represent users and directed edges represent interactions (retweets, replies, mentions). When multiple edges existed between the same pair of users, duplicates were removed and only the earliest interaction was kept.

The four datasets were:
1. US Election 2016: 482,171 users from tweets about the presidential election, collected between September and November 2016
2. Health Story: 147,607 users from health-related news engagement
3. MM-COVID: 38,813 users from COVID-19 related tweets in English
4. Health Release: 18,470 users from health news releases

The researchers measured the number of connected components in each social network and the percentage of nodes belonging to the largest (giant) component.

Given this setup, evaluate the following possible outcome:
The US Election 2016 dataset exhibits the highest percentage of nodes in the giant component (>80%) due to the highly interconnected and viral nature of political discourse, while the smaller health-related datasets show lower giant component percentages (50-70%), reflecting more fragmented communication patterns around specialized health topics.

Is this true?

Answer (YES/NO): NO